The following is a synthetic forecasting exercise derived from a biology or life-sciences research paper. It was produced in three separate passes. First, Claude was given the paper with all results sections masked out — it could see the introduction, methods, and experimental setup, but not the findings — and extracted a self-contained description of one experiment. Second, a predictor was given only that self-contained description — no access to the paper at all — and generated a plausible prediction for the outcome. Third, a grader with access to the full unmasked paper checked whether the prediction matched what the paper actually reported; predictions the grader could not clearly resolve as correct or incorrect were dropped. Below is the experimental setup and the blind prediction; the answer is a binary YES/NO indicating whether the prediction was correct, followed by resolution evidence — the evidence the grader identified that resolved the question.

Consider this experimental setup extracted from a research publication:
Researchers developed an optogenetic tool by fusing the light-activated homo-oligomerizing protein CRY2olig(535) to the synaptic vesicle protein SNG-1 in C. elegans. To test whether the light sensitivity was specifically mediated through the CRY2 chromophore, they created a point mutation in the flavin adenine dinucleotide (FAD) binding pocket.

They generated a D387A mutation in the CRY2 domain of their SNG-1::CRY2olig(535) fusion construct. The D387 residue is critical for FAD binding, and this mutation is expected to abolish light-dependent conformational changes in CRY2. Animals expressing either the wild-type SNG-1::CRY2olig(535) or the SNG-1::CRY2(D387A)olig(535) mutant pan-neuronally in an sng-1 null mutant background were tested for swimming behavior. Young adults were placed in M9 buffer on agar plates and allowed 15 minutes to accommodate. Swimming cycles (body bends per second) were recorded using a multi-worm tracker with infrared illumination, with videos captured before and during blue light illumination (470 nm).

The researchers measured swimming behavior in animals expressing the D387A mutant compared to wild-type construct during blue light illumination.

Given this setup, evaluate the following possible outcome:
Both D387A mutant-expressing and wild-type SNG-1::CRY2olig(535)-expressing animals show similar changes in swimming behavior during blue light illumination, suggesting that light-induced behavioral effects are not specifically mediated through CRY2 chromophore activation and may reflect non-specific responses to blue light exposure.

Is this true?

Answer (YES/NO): NO